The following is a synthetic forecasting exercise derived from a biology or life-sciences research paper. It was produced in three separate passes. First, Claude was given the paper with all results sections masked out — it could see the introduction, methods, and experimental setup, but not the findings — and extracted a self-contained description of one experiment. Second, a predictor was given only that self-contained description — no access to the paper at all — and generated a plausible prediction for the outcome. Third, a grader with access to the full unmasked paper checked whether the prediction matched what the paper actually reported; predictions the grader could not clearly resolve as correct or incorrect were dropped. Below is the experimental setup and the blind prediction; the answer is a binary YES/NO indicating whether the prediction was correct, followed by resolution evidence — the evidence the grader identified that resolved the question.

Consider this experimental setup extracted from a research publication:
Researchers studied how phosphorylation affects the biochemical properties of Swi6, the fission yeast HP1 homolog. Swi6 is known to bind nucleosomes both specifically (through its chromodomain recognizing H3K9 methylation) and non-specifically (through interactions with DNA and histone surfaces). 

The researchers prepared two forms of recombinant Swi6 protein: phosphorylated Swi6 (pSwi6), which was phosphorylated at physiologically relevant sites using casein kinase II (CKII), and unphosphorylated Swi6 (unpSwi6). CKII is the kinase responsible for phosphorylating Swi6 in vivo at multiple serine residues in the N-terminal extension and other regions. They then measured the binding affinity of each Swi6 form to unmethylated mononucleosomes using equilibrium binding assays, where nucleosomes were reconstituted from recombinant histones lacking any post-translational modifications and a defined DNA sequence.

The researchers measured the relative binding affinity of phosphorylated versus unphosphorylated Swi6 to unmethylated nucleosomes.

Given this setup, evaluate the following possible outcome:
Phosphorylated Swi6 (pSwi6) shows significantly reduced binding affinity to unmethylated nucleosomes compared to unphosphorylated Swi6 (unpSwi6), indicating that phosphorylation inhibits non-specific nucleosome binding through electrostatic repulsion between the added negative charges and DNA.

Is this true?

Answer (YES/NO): YES